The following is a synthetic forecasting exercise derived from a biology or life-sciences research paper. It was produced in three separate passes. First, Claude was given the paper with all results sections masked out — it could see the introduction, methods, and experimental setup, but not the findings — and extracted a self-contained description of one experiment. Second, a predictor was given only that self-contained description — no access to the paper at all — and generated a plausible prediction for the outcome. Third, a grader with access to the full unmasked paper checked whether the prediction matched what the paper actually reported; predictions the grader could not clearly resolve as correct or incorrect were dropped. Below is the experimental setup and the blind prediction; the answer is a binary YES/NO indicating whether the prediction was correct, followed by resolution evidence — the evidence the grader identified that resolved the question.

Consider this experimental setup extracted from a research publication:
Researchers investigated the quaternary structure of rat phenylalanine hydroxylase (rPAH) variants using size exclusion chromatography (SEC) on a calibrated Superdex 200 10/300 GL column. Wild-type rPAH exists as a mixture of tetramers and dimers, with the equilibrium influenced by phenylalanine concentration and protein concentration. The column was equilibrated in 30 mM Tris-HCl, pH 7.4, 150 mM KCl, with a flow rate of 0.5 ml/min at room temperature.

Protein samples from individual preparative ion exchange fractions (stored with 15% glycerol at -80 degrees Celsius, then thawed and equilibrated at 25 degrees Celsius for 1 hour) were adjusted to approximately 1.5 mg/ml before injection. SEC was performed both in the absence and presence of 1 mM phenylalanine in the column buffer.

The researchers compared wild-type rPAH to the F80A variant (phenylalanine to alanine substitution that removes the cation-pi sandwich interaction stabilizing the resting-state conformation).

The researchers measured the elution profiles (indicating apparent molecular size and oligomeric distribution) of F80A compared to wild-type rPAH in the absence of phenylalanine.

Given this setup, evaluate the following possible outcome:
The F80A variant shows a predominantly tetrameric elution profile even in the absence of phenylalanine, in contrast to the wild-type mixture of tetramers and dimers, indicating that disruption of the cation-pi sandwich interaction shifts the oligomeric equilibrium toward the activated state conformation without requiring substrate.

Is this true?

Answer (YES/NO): NO